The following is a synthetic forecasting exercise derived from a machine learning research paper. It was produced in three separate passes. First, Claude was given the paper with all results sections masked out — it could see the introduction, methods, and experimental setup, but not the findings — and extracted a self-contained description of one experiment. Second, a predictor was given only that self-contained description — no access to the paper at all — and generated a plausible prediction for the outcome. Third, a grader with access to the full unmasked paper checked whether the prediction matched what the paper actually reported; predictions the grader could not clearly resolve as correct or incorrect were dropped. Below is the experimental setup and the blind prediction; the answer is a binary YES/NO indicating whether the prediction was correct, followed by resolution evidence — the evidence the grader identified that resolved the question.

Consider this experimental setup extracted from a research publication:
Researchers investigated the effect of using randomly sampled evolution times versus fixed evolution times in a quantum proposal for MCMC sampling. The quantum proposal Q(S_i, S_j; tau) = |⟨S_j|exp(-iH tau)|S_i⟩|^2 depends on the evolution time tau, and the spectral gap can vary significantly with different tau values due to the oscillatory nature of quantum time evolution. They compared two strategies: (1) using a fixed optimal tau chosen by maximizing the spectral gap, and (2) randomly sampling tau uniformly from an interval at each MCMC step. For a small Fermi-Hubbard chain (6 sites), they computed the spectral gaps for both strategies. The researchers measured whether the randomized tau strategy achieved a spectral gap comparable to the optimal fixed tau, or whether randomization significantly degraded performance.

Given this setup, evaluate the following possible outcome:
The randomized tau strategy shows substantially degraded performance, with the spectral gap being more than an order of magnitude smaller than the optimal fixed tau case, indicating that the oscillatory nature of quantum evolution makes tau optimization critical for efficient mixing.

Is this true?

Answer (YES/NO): NO